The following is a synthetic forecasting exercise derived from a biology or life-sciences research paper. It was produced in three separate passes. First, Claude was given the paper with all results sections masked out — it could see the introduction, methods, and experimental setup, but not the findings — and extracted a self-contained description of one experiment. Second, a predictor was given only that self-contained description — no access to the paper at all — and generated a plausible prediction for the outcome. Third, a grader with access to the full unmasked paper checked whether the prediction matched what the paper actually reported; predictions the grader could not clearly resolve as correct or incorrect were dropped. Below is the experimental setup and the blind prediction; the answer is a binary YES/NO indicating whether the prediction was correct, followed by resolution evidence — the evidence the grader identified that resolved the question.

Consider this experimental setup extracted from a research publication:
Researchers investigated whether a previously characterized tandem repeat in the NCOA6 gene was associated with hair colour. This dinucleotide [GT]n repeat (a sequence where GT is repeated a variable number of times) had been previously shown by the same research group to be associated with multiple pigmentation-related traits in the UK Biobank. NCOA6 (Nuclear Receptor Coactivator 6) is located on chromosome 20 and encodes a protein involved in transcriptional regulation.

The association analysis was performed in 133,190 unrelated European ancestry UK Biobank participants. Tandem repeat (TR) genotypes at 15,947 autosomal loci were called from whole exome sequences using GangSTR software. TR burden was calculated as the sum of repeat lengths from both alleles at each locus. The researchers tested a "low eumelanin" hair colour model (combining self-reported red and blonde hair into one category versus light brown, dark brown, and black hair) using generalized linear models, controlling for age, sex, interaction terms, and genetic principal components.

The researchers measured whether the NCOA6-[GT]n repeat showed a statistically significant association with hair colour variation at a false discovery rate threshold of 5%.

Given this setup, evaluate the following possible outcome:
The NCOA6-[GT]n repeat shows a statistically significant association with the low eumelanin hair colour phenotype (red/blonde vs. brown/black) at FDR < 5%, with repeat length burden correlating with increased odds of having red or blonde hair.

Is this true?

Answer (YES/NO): NO